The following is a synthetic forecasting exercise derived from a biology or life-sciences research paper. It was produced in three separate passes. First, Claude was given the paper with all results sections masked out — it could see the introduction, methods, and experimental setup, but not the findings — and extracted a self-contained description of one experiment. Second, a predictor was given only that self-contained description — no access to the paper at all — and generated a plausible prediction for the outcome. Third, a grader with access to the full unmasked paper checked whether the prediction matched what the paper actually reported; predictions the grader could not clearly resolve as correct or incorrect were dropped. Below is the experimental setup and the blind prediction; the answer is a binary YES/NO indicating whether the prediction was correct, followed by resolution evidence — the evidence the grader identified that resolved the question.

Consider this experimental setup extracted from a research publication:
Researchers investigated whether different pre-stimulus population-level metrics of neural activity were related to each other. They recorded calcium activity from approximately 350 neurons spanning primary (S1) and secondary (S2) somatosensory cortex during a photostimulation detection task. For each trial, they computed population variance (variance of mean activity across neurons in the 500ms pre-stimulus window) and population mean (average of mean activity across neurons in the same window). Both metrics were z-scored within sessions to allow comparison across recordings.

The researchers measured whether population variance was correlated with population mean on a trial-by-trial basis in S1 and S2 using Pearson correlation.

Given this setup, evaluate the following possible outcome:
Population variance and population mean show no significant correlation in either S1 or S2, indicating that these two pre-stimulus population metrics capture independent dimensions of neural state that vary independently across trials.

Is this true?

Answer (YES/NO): NO